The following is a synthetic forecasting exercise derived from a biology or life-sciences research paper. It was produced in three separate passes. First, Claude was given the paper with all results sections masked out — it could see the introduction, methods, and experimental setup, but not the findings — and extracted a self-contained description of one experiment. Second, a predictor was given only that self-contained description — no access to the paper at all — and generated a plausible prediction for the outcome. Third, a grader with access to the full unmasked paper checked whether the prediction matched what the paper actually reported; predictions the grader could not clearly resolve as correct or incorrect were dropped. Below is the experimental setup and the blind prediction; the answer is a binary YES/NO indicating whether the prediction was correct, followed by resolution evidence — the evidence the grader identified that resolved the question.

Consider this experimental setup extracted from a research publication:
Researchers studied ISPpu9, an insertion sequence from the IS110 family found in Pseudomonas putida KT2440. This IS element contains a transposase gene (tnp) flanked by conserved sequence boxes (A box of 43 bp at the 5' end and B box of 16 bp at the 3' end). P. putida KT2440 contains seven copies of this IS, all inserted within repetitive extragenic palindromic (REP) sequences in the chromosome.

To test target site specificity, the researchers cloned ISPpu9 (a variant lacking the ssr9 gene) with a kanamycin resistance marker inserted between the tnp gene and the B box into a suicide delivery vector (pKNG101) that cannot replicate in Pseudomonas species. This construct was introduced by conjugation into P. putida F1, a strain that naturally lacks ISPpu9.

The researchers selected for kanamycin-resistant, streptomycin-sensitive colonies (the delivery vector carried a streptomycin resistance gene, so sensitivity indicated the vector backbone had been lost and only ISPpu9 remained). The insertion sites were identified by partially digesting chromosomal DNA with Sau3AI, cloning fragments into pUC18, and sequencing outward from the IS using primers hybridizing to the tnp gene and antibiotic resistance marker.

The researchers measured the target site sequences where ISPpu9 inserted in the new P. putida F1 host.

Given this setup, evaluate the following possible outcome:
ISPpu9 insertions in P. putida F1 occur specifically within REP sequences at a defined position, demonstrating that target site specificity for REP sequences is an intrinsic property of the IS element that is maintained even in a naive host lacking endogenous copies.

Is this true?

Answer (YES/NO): YES